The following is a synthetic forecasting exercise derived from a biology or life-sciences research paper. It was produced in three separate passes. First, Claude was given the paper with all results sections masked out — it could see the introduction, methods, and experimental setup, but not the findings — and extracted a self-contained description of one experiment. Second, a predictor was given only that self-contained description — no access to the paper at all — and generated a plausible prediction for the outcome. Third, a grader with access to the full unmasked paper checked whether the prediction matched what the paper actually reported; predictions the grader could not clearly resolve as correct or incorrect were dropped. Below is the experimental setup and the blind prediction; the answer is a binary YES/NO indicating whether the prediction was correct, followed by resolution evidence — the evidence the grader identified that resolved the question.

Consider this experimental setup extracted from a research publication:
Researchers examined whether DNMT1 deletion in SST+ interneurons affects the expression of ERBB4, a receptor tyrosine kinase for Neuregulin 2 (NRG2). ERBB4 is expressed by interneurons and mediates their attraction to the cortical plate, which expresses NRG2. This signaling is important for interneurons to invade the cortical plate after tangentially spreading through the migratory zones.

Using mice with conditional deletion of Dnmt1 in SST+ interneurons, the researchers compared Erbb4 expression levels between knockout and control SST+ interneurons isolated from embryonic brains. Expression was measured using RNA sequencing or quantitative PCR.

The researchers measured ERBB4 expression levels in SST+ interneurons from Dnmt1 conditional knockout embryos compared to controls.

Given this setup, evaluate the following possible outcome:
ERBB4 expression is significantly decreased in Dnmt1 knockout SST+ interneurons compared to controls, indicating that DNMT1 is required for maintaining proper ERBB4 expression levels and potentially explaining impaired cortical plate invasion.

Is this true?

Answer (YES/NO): NO